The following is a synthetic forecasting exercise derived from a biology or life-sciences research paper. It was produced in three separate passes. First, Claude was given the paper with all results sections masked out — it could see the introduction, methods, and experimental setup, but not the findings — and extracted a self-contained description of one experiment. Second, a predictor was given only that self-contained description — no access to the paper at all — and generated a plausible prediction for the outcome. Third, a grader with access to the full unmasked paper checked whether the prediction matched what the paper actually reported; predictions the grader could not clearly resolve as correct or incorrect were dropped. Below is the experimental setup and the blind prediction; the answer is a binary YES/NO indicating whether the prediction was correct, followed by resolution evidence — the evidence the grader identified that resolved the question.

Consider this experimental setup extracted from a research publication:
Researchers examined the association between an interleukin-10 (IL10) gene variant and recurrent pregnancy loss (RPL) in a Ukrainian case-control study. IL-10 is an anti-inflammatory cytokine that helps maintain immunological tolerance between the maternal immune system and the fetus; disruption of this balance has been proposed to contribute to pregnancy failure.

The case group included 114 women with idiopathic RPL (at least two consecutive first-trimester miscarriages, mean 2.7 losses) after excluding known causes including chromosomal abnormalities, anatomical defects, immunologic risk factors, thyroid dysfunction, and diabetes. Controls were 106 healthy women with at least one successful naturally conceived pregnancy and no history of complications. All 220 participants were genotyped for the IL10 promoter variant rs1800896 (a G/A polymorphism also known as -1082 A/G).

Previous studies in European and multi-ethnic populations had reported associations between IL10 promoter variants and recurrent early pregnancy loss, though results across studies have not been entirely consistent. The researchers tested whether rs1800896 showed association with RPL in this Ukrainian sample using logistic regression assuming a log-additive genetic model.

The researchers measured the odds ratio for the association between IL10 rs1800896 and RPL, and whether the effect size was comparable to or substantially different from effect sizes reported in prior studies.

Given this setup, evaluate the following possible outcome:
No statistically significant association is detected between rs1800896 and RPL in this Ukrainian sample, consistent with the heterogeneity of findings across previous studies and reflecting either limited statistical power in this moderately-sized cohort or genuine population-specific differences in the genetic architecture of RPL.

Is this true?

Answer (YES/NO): NO